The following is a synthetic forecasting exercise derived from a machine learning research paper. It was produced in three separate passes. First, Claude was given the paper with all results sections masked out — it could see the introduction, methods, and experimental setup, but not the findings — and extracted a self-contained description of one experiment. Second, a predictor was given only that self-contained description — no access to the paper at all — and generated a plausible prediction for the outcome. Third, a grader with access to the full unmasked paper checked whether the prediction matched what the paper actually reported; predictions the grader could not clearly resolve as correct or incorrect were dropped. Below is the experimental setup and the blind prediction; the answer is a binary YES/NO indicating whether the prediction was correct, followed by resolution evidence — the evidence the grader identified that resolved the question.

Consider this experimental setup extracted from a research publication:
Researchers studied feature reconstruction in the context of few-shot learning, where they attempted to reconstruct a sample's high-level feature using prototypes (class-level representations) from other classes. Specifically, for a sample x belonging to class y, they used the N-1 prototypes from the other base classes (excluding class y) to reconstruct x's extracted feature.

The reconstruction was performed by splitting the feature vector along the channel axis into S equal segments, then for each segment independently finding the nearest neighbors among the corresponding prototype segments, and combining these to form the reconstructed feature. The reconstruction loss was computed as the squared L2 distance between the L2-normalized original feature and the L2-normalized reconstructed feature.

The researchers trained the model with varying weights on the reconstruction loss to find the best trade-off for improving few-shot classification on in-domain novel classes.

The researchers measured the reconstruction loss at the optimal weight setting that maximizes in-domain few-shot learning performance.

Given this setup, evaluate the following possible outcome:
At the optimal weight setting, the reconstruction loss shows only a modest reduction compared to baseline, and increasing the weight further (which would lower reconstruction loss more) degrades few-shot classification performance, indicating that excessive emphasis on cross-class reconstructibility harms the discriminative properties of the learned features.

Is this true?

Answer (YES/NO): YES